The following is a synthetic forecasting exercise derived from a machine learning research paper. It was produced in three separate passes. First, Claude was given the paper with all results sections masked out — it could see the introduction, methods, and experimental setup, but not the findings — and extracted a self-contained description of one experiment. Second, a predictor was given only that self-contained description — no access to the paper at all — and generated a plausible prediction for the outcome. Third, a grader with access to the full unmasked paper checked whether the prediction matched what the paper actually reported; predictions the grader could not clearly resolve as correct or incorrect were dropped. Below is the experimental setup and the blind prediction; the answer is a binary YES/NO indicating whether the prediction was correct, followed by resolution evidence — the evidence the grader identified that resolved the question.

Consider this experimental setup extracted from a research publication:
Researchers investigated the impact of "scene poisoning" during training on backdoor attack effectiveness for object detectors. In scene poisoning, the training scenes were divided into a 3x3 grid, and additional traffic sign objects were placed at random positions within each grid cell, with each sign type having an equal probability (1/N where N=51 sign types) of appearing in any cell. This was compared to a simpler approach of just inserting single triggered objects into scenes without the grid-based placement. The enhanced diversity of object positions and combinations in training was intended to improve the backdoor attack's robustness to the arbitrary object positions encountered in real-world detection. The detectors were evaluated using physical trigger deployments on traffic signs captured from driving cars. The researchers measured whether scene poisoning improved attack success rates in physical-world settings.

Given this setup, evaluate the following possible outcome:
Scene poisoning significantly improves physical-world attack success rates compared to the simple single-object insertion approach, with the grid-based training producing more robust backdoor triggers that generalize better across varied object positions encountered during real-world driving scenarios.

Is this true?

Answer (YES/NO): YES